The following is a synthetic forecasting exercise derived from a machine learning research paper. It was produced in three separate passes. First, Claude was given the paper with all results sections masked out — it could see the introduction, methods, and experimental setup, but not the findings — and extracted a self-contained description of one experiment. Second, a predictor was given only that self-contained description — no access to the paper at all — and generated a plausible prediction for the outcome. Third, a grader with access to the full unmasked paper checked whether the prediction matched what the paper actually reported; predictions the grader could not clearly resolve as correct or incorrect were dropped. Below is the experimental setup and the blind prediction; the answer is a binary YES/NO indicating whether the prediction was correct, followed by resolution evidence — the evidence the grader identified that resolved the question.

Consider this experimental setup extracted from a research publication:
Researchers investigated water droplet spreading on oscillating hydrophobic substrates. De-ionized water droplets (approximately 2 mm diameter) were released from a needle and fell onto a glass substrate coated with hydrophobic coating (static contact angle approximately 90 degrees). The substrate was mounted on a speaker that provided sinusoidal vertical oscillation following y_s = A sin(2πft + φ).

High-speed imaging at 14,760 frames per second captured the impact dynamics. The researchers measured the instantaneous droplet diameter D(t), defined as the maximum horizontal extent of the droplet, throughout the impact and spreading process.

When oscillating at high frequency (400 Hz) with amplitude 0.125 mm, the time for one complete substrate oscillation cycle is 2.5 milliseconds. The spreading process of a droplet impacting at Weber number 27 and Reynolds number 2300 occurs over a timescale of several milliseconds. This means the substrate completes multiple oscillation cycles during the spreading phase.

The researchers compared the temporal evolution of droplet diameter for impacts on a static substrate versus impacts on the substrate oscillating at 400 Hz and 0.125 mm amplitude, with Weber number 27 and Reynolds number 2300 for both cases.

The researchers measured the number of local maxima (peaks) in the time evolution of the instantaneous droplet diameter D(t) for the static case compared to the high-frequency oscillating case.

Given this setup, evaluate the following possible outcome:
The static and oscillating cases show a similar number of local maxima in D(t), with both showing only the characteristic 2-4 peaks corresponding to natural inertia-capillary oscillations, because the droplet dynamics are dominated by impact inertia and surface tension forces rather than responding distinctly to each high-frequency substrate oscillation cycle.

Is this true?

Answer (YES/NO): NO